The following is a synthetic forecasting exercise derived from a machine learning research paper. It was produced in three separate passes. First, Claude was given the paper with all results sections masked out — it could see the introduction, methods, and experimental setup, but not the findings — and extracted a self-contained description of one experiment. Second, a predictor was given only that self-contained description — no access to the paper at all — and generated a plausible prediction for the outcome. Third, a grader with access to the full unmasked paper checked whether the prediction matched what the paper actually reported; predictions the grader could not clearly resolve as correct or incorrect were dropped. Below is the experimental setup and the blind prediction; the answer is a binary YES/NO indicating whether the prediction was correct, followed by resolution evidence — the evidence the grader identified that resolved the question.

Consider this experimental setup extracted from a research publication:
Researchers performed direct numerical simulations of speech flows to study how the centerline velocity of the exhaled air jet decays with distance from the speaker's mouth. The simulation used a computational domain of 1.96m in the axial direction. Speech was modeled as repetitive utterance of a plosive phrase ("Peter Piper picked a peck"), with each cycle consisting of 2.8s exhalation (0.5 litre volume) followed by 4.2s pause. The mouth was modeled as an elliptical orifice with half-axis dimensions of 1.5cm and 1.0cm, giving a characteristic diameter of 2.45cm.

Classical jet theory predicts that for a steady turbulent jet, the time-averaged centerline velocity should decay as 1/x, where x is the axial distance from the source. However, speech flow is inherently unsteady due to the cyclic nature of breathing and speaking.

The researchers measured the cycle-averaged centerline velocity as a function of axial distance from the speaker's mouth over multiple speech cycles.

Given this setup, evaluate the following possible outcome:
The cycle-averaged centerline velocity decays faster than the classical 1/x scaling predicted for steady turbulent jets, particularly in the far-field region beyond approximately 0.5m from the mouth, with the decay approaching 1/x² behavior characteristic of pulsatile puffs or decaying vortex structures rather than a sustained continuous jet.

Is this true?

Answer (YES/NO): NO